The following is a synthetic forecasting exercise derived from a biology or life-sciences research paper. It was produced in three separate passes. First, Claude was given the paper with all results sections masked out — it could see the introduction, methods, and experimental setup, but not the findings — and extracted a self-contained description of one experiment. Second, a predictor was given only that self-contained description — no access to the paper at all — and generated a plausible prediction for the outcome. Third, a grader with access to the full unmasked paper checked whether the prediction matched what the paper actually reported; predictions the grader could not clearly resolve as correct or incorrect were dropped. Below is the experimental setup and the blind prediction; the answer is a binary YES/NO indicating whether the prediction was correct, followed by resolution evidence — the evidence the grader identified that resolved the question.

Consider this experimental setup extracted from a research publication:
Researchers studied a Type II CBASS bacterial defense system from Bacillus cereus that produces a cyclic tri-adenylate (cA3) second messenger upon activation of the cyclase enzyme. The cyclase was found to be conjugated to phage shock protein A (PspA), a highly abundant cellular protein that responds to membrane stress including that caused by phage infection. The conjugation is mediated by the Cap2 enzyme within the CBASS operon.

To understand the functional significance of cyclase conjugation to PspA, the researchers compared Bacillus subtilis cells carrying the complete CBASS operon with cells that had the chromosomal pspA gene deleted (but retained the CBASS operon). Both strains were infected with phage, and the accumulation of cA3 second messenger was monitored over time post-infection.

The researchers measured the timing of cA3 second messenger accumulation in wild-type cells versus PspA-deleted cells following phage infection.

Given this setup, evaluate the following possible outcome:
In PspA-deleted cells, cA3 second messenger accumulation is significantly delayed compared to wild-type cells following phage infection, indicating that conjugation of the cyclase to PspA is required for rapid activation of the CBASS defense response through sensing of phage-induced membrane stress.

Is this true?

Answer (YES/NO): NO